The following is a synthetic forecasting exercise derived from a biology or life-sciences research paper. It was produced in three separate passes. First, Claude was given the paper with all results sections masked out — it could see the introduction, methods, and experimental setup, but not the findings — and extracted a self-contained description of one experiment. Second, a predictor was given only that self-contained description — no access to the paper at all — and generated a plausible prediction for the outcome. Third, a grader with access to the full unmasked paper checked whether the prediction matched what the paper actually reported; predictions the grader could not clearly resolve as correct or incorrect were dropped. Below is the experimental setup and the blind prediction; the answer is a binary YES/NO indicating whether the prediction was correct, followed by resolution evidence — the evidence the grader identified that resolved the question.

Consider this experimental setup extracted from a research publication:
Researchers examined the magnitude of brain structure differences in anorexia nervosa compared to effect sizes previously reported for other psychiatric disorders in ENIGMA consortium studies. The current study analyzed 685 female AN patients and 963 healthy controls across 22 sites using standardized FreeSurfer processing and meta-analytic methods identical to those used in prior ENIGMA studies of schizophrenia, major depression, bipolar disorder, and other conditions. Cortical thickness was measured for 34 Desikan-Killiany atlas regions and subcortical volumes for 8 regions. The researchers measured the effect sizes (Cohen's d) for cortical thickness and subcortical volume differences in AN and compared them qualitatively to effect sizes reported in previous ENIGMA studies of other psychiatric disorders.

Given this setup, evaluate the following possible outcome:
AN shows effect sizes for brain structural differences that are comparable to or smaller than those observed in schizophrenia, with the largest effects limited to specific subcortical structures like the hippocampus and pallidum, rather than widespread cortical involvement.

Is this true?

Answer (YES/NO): NO